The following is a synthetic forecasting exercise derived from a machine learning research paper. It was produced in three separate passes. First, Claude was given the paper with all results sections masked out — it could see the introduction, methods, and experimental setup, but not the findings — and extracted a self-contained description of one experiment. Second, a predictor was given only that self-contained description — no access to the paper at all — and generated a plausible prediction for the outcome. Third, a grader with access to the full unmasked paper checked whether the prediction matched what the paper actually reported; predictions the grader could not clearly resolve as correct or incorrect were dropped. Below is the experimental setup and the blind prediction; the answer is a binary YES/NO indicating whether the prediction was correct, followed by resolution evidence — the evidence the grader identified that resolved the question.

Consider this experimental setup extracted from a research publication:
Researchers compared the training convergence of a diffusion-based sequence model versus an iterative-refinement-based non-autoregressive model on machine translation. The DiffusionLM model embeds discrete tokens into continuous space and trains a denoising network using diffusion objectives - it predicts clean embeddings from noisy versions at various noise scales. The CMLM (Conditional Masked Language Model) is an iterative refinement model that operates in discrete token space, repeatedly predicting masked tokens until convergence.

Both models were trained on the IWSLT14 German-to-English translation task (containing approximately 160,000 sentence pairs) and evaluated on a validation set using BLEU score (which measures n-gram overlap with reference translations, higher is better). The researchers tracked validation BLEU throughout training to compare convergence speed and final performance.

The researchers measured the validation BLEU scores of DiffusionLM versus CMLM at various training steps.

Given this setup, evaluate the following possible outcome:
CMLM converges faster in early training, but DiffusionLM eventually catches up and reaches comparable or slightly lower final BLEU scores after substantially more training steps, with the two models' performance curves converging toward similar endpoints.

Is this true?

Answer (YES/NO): NO